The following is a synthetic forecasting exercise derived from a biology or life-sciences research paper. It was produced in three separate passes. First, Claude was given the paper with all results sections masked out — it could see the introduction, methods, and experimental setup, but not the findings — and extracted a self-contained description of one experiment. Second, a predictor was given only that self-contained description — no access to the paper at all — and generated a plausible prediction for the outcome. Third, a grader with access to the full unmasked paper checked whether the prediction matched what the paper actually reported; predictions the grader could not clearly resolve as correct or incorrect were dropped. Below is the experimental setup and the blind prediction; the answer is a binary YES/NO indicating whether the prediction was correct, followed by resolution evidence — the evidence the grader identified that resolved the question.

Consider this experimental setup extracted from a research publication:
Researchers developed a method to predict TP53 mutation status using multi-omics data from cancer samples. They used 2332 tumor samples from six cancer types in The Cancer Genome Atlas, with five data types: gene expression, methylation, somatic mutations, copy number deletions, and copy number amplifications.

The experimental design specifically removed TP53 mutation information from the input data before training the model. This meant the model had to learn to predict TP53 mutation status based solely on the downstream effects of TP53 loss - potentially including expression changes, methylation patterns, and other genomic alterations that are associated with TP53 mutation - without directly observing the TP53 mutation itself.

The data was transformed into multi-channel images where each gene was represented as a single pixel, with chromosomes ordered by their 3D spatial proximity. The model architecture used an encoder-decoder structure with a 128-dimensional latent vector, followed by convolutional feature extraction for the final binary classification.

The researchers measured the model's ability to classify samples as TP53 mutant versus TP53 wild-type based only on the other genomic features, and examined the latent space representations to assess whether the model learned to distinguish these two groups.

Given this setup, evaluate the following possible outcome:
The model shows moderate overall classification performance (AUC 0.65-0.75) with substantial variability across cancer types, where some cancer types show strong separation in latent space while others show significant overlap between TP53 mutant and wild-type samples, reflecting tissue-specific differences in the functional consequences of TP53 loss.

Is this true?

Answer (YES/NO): NO